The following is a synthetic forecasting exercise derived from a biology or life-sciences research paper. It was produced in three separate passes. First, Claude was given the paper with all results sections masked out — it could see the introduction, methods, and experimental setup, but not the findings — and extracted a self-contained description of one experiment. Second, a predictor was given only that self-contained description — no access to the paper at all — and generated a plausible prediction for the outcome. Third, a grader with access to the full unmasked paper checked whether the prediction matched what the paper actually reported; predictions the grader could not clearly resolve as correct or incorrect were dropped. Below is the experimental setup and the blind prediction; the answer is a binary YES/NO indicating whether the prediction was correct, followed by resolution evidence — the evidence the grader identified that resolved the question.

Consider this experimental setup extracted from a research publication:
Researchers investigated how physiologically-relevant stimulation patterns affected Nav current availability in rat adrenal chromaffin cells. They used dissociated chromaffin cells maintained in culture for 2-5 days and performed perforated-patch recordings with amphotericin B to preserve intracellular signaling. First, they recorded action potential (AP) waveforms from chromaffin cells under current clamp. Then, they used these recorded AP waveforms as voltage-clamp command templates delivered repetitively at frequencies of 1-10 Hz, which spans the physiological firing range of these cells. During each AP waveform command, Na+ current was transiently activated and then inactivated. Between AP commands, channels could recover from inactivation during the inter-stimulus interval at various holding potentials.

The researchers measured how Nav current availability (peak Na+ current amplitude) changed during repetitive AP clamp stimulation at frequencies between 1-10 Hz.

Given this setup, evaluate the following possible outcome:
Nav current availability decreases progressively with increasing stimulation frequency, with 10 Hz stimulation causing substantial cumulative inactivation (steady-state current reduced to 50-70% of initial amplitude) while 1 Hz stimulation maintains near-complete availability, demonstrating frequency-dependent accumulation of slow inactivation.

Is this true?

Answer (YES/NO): NO